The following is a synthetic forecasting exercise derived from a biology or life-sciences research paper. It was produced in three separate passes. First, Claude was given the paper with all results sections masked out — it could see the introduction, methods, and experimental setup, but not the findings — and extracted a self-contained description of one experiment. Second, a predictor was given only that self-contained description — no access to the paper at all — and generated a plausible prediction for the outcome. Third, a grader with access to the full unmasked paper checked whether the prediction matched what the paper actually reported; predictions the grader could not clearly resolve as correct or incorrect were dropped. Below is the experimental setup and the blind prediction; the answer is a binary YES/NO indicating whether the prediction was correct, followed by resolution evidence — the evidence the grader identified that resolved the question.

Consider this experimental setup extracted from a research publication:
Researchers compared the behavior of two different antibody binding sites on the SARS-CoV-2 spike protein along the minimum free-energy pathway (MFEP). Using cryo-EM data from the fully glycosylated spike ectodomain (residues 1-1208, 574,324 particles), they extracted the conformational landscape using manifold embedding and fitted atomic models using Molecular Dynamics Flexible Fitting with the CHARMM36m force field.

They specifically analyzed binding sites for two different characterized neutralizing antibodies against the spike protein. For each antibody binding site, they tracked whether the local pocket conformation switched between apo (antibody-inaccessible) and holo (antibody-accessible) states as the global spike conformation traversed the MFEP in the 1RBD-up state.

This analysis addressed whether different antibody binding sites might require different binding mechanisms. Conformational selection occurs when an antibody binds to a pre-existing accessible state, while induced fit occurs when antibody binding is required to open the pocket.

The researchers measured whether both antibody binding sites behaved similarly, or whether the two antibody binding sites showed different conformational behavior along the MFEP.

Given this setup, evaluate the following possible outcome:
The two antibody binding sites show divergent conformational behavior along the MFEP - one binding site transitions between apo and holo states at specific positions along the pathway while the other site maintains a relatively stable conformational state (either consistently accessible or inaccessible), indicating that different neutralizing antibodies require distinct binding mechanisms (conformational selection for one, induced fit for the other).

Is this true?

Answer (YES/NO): YES